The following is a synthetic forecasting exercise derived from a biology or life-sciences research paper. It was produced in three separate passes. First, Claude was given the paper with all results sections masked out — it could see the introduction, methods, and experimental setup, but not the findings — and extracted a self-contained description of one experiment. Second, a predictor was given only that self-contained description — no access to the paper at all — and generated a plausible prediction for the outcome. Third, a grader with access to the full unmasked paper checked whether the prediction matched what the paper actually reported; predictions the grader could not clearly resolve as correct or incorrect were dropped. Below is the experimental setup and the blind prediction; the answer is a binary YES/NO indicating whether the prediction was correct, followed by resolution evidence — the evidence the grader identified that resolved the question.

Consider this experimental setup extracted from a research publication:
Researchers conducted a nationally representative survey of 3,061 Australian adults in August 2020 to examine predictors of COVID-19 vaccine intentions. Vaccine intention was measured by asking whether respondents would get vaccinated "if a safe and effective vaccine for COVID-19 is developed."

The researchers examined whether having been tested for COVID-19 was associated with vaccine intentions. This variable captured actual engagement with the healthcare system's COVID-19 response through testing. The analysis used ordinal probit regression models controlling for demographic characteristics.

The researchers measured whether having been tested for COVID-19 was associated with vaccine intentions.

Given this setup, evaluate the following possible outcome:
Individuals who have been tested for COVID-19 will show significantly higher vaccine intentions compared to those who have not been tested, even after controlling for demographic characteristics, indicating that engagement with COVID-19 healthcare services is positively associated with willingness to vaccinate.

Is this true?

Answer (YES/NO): NO